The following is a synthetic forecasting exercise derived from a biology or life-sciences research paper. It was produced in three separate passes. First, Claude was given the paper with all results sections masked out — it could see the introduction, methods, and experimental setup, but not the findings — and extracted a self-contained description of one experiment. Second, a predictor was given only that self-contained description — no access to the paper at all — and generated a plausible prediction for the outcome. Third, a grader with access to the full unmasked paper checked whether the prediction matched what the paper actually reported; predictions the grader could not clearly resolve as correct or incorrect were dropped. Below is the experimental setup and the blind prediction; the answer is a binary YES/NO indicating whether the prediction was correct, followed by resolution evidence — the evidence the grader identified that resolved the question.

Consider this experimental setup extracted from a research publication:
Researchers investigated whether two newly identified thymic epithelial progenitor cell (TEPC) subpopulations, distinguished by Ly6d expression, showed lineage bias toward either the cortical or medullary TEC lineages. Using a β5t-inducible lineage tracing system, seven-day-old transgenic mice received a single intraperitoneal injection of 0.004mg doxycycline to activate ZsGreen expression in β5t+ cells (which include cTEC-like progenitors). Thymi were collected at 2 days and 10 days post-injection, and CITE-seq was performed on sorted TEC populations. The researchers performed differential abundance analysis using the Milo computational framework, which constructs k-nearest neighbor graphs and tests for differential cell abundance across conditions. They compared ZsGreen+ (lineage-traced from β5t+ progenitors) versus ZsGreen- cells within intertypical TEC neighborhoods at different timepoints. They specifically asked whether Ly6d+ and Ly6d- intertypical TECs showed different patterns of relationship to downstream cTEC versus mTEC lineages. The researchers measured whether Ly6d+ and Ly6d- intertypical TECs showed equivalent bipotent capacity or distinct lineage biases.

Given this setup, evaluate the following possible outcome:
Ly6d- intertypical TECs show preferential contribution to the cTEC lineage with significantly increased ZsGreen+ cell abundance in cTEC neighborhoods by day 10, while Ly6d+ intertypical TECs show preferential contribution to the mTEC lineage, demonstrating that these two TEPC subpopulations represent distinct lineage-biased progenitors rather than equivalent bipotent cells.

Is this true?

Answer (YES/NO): NO